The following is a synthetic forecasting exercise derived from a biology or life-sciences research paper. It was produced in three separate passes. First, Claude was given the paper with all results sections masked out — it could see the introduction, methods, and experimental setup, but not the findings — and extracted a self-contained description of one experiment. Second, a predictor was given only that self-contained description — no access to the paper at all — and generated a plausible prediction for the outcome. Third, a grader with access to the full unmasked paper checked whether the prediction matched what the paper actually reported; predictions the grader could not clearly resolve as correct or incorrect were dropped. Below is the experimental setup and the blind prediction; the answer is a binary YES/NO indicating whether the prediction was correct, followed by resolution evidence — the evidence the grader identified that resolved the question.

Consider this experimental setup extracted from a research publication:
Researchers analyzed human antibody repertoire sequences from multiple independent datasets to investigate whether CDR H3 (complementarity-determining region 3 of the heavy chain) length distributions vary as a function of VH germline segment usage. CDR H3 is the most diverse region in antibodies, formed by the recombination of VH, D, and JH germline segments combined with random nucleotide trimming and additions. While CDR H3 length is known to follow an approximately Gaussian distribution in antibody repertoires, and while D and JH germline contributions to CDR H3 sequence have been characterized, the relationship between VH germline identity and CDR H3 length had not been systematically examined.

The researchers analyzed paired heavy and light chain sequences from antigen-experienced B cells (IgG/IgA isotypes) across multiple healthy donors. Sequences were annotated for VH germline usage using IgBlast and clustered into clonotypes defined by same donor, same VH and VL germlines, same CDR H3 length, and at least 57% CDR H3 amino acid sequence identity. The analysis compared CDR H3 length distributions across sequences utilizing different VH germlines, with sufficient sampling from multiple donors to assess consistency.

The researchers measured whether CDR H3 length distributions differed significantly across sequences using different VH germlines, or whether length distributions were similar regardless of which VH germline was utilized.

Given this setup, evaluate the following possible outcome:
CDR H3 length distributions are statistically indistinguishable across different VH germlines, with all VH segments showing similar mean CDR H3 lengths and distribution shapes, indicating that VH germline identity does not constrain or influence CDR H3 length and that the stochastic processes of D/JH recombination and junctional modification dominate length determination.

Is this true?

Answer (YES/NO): NO